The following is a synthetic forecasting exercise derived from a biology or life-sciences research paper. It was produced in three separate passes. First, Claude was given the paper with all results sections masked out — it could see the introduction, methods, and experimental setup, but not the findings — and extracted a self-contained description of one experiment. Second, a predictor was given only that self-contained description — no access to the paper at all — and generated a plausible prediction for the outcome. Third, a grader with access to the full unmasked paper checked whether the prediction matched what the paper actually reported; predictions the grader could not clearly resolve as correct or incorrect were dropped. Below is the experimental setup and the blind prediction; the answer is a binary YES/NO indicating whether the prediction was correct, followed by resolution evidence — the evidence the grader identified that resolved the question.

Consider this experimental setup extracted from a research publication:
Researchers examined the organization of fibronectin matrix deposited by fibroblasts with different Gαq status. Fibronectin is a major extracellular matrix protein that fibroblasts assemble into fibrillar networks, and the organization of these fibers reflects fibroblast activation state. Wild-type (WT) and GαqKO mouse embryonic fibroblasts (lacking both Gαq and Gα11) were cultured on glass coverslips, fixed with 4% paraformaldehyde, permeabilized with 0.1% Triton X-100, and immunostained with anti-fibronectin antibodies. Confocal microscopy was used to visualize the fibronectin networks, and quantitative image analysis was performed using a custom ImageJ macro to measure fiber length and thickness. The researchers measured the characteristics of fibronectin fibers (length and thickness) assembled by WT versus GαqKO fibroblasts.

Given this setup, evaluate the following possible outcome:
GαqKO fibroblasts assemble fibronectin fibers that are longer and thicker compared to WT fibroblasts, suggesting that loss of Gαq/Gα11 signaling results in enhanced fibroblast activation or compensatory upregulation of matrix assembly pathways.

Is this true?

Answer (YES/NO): NO